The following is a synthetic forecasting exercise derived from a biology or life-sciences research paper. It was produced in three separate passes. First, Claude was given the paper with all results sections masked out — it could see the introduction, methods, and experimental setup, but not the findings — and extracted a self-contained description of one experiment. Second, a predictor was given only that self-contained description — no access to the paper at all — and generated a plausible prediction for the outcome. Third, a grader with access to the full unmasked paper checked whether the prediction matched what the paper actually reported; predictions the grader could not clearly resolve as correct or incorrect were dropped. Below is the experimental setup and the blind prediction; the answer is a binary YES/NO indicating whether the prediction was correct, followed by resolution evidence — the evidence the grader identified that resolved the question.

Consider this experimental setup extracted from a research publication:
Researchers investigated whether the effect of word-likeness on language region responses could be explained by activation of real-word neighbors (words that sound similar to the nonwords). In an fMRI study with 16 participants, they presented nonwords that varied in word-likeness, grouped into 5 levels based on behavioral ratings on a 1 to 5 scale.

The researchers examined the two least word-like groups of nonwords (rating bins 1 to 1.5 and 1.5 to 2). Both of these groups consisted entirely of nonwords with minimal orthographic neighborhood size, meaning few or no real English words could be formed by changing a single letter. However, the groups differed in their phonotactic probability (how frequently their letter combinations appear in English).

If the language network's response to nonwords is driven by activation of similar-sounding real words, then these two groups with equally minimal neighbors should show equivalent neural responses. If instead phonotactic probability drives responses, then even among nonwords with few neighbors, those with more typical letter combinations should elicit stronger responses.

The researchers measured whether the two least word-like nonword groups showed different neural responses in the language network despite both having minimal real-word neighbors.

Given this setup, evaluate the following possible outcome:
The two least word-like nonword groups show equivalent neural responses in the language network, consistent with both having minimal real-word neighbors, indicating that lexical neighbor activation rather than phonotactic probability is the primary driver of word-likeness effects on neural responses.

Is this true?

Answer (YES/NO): NO